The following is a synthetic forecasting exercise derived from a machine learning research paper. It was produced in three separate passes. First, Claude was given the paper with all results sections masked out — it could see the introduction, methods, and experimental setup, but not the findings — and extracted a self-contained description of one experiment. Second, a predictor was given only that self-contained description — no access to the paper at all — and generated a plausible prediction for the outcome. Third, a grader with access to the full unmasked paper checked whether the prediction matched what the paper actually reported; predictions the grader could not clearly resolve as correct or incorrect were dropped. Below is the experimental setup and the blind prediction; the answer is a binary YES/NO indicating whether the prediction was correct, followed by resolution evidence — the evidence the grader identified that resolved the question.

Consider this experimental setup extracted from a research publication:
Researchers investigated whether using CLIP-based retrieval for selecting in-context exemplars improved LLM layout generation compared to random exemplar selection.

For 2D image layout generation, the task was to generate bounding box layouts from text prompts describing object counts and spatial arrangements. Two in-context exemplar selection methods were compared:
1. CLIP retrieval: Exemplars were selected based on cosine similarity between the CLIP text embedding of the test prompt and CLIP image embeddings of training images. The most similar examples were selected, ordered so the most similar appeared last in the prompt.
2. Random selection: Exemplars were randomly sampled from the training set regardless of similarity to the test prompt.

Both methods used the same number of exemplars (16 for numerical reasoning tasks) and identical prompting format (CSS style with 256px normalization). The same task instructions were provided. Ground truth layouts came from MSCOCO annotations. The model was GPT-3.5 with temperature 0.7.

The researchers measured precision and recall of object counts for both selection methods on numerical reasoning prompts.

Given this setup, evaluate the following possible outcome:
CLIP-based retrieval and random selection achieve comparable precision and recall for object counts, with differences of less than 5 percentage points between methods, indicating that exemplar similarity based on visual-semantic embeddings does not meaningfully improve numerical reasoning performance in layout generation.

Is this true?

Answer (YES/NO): YES